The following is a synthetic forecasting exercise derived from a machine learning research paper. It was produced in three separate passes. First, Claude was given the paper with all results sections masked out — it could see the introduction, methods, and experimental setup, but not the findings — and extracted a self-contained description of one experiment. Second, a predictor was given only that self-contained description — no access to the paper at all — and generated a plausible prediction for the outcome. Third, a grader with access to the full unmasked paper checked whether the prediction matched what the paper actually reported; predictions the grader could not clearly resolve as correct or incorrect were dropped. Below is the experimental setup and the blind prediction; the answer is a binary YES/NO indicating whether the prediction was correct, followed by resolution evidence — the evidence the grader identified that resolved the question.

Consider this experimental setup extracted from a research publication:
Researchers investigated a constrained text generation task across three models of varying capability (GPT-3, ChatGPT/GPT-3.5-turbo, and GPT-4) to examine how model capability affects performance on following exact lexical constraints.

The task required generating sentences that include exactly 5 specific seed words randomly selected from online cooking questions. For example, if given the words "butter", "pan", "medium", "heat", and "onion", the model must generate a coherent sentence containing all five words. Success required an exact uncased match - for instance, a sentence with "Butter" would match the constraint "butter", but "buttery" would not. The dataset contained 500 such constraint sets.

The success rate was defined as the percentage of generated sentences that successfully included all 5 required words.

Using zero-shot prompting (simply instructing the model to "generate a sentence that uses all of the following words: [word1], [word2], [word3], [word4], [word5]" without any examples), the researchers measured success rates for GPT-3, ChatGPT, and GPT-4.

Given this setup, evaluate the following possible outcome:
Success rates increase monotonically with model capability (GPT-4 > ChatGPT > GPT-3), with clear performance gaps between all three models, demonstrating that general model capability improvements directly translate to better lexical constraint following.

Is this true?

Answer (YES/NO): NO